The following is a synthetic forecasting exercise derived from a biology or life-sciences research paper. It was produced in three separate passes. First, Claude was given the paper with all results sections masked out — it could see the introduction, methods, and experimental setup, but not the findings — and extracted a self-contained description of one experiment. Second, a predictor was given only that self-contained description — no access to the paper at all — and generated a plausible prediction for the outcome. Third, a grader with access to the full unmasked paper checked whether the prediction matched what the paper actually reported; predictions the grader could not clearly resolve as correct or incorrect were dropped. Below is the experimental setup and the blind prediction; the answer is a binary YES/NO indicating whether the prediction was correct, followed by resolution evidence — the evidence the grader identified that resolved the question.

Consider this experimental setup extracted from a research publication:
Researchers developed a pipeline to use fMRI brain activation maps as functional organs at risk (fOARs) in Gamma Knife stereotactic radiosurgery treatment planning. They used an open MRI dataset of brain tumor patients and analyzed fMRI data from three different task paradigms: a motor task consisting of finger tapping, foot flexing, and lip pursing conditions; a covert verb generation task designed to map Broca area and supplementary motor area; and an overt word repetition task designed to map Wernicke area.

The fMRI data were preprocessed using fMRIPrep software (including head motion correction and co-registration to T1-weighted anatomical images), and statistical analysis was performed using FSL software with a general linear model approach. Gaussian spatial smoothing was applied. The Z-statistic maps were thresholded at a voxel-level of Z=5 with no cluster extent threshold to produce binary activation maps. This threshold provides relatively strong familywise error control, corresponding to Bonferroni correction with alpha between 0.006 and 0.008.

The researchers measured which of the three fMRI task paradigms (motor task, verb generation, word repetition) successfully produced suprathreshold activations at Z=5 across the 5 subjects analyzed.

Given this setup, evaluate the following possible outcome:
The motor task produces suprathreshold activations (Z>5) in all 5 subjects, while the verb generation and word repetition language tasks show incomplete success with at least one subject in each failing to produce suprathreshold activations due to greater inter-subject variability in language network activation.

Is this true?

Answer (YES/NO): NO